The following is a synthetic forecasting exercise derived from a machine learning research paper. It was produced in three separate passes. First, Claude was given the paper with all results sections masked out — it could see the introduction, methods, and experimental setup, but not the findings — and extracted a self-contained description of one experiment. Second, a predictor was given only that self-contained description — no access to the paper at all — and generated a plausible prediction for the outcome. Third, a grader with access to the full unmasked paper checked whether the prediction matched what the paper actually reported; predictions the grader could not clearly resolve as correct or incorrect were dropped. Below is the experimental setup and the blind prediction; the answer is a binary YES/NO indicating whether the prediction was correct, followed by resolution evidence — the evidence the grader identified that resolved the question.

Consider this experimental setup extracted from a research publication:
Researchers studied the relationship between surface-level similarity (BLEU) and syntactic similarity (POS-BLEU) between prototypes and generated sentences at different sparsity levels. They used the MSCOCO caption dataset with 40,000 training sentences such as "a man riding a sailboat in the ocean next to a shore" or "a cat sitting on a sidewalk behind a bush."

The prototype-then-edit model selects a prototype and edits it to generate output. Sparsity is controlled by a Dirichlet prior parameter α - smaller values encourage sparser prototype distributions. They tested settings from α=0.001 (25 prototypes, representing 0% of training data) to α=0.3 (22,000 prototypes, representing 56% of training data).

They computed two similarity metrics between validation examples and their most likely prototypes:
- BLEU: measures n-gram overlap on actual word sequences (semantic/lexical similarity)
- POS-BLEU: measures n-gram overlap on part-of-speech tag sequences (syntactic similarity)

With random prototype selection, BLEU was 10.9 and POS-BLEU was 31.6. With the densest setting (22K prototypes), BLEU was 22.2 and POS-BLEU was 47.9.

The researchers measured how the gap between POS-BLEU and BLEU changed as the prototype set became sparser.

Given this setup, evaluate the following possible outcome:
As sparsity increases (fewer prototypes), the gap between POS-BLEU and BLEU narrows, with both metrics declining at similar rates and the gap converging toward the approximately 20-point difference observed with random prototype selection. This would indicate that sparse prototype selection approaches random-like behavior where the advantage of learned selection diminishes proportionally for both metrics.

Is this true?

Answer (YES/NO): NO